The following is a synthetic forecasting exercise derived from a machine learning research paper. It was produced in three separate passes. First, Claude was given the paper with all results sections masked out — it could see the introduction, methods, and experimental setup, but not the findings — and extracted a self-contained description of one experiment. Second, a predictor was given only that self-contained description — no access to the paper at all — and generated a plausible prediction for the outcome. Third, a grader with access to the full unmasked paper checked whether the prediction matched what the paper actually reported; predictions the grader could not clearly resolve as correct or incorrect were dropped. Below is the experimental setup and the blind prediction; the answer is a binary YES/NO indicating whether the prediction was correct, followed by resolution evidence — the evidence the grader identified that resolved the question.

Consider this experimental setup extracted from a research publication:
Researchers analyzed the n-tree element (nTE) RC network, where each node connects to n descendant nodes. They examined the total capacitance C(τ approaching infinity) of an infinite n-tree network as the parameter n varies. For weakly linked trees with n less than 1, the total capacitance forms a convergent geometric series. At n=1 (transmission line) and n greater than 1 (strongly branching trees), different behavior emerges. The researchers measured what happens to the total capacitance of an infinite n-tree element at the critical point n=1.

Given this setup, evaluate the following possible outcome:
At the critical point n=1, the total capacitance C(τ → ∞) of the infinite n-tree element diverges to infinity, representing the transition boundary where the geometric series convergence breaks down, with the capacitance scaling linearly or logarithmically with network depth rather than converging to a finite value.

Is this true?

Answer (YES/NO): YES